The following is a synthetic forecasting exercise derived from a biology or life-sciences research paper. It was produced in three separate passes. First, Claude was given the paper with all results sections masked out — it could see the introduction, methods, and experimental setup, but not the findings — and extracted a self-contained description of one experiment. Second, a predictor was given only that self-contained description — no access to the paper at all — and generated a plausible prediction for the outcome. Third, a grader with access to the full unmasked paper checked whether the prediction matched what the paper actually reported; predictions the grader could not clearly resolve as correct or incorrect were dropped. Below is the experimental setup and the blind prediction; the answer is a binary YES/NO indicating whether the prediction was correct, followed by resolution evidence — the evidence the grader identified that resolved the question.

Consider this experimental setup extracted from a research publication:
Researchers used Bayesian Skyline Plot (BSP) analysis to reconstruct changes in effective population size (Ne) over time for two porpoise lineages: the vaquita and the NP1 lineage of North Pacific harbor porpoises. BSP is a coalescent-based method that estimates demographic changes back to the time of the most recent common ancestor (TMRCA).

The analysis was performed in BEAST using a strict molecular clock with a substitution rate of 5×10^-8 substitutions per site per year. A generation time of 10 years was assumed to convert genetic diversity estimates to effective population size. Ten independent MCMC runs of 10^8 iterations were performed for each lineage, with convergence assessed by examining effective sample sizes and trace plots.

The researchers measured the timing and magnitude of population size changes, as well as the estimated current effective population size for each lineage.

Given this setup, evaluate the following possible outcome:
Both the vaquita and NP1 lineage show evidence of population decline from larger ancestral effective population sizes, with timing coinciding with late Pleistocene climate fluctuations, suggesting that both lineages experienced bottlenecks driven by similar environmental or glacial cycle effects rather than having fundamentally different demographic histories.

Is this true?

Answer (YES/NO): NO